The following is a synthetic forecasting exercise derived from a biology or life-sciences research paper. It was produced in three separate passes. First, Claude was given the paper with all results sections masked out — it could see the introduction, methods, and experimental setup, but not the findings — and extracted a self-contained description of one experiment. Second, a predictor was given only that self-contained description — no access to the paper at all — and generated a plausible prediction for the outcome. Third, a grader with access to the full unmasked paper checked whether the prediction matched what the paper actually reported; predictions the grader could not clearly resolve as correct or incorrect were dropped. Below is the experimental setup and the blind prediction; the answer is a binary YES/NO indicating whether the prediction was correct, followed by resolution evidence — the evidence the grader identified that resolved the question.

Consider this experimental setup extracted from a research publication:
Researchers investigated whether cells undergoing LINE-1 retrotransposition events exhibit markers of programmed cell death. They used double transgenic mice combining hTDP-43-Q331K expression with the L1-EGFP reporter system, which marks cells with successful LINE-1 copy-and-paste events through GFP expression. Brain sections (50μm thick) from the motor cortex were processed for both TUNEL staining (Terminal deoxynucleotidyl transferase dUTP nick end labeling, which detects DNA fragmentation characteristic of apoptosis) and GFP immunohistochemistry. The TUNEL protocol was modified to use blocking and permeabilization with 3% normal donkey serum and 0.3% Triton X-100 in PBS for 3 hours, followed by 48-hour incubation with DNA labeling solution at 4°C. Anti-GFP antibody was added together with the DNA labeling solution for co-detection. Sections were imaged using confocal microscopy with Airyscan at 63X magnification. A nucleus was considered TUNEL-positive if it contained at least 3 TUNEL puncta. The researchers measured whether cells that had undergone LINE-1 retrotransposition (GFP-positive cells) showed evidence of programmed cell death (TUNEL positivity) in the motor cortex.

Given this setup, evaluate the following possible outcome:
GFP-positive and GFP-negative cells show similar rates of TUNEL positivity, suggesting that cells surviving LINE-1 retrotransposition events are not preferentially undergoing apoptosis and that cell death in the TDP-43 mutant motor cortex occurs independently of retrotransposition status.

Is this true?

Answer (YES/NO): NO